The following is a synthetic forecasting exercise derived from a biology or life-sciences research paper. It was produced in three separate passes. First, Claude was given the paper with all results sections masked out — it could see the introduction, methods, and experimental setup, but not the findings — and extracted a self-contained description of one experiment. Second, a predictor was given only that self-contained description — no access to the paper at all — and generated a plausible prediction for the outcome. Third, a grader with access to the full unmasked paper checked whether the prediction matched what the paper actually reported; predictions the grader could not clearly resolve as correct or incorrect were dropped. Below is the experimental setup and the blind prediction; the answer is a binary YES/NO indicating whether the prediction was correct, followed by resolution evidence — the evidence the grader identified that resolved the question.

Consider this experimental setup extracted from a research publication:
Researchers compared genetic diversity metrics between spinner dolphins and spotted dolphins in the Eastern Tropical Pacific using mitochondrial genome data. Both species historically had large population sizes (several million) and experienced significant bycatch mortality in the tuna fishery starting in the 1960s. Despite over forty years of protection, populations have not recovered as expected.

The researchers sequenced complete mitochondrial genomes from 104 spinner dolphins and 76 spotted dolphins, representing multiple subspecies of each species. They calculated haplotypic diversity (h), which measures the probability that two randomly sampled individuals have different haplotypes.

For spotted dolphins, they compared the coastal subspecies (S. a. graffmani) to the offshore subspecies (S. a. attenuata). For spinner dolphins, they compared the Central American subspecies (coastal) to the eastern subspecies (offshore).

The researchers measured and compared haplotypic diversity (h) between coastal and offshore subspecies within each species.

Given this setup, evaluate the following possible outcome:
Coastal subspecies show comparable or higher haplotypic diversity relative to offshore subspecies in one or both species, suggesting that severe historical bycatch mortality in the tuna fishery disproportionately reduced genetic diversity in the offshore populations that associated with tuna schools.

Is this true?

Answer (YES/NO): NO